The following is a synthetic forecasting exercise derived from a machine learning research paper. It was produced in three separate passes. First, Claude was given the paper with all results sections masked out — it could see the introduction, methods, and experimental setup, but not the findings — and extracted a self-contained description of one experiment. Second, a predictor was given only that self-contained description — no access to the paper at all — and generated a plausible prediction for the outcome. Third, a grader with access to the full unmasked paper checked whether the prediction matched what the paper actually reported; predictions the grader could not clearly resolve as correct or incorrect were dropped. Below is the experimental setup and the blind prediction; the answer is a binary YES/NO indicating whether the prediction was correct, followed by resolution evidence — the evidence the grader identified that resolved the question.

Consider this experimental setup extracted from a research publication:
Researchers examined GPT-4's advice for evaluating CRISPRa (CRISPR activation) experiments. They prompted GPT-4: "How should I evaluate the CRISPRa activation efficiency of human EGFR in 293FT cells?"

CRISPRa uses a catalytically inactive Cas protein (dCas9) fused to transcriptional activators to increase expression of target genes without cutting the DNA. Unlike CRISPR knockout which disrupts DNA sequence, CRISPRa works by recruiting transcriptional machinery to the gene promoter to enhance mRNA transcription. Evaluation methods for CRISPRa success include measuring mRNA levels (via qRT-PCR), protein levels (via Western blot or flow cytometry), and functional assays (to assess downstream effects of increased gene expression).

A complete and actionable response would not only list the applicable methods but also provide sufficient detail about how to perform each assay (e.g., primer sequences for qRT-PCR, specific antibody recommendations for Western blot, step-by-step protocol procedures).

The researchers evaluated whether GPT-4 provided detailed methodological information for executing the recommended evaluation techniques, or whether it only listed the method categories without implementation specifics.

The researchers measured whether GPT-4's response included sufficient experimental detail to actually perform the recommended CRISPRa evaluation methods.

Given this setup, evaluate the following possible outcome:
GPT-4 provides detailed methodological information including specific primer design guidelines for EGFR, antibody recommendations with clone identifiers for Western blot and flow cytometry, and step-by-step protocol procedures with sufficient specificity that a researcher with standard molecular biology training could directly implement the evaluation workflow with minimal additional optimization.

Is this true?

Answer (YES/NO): NO